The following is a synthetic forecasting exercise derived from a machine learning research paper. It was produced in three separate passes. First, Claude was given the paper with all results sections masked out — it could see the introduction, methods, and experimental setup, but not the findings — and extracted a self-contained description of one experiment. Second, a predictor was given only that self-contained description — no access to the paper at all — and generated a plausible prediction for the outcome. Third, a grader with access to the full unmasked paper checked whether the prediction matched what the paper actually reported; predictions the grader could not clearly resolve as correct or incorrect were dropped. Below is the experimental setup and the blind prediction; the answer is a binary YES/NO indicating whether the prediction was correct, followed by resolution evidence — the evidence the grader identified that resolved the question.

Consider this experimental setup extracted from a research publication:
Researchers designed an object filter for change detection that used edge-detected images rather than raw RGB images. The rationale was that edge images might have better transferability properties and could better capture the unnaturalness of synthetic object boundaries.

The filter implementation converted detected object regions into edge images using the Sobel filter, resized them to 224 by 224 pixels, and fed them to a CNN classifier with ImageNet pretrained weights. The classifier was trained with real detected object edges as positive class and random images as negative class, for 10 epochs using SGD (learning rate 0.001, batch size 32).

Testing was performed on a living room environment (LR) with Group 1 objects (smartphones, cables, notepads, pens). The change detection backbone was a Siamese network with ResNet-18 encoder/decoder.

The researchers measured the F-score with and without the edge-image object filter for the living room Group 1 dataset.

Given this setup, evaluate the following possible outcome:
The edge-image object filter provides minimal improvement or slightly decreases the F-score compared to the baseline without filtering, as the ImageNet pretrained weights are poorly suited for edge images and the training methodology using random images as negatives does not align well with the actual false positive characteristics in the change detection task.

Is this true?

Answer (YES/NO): NO